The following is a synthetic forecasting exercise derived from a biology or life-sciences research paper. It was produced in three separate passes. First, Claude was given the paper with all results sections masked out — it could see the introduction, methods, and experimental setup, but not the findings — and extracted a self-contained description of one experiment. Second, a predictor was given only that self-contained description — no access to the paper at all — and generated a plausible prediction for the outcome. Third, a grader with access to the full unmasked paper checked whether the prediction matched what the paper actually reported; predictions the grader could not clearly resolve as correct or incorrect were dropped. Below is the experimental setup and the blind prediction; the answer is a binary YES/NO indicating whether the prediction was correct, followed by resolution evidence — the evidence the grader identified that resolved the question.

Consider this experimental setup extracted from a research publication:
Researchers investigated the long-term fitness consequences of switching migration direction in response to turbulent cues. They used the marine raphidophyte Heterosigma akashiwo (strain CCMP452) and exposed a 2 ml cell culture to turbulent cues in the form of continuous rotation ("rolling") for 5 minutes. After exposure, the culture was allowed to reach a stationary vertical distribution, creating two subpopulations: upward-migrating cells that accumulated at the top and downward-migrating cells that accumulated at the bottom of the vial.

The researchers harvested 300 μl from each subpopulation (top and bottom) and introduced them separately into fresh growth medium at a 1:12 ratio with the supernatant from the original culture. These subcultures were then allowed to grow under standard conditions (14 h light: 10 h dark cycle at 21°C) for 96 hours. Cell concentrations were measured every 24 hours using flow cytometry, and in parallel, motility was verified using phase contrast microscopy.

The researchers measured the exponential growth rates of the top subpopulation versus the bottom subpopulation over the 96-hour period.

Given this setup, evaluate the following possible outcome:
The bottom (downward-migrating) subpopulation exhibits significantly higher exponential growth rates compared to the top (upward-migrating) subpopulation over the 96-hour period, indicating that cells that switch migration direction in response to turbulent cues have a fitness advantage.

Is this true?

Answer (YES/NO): NO